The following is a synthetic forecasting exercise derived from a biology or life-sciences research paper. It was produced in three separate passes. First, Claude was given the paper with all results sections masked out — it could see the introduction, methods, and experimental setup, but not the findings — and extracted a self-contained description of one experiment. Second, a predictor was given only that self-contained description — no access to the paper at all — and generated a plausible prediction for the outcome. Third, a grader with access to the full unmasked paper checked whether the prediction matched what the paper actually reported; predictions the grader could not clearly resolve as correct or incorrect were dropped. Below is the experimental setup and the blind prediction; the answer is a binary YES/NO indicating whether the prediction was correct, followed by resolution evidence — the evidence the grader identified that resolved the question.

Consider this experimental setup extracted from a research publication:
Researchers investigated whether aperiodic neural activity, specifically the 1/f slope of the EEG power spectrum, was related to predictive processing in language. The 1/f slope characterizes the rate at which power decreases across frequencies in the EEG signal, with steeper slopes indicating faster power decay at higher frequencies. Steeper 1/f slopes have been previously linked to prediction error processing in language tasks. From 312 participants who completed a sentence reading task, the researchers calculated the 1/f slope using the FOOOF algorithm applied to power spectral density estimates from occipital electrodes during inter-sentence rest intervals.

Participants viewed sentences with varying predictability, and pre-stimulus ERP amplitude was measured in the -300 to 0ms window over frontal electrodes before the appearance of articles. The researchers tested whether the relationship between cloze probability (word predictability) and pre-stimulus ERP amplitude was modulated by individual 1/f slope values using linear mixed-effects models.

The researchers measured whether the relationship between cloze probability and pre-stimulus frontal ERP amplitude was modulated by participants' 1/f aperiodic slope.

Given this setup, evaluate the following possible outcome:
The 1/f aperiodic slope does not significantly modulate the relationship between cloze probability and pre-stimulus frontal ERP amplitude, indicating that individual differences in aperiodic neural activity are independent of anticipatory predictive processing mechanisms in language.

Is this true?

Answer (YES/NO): YES